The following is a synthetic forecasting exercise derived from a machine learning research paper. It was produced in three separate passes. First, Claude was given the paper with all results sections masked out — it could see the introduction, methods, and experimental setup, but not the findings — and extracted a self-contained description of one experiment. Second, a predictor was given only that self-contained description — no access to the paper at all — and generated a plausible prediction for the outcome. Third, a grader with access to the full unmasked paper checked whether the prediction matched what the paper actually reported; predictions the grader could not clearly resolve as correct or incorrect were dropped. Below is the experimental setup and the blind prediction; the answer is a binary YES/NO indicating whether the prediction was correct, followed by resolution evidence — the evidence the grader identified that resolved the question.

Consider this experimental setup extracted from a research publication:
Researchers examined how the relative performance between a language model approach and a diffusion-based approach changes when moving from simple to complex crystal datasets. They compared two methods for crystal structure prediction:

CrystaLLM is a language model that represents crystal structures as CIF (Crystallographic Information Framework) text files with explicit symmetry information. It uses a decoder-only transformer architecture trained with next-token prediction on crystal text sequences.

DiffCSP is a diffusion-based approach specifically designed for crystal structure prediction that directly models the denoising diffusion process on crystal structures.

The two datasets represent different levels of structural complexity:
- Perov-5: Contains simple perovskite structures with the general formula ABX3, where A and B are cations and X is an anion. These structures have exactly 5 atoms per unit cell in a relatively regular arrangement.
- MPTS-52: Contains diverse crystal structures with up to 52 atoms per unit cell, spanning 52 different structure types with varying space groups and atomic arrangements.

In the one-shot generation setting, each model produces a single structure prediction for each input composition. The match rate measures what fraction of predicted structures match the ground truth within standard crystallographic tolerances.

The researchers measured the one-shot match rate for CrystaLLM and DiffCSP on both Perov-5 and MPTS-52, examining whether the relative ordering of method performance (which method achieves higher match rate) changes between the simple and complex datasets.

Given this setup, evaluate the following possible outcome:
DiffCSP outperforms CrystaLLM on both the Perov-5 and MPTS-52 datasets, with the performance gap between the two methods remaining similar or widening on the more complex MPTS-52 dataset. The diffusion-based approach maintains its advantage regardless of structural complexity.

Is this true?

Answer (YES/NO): NO